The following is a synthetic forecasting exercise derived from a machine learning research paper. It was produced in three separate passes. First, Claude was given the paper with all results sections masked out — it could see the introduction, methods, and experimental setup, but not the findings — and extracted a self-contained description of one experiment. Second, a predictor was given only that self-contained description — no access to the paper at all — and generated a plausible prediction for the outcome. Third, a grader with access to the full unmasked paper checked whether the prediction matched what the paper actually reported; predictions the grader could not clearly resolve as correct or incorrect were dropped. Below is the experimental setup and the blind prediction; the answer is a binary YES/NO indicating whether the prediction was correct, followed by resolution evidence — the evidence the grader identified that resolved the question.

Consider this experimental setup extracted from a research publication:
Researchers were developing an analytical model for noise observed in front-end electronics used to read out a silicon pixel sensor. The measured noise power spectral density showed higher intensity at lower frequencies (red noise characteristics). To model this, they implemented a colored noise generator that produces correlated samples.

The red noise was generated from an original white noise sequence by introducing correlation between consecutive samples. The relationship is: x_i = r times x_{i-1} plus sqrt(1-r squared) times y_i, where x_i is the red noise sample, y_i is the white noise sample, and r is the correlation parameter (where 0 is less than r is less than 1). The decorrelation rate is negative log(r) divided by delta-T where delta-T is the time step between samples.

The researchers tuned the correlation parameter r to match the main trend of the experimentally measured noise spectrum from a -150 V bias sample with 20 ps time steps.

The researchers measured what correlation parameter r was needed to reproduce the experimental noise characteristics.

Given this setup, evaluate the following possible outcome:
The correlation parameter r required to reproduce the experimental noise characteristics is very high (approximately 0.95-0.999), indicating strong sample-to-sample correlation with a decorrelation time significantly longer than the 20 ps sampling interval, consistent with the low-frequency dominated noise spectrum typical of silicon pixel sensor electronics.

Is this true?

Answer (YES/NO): YES